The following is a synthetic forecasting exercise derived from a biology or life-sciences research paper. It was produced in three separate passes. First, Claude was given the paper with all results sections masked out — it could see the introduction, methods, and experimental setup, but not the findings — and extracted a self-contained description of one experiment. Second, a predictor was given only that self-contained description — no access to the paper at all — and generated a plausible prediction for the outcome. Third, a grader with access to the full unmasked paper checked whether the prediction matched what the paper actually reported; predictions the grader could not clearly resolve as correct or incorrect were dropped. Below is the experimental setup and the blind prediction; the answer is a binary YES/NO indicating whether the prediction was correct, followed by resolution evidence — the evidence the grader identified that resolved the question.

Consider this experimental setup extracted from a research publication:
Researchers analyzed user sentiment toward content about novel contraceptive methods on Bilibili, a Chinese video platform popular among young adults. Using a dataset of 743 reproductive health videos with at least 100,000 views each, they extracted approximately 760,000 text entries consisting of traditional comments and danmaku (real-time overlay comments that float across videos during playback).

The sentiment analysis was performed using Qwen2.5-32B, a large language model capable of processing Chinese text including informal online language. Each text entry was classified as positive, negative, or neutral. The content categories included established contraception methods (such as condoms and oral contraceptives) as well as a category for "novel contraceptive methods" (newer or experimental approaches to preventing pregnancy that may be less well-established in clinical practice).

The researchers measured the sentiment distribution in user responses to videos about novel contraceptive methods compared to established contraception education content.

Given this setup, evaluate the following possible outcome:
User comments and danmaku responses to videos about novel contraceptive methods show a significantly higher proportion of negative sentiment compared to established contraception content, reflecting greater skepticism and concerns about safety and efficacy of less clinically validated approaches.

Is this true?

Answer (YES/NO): YES